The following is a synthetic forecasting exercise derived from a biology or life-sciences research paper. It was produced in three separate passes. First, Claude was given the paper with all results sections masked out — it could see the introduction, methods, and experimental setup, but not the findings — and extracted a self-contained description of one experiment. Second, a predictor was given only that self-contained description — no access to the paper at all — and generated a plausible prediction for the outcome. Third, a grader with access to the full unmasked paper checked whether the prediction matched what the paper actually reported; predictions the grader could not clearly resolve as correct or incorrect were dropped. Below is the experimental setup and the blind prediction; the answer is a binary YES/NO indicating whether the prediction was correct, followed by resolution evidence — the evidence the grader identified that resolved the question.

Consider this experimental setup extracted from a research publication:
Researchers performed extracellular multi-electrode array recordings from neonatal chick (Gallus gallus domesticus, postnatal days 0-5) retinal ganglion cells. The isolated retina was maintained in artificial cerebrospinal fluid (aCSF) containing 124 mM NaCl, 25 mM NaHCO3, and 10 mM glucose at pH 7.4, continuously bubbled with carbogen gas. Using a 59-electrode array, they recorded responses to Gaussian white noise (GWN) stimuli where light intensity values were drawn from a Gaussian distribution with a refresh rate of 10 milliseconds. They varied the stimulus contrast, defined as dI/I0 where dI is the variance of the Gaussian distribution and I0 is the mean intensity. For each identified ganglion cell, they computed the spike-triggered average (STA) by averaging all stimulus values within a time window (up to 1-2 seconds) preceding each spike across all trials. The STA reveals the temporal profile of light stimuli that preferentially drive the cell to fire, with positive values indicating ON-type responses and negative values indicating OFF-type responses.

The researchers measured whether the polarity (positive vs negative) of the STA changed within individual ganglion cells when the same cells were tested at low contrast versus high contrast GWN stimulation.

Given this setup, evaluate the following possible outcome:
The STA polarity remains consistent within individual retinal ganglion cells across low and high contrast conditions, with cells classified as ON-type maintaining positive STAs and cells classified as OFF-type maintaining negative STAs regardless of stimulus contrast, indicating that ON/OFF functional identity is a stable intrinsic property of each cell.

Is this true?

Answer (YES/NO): NO